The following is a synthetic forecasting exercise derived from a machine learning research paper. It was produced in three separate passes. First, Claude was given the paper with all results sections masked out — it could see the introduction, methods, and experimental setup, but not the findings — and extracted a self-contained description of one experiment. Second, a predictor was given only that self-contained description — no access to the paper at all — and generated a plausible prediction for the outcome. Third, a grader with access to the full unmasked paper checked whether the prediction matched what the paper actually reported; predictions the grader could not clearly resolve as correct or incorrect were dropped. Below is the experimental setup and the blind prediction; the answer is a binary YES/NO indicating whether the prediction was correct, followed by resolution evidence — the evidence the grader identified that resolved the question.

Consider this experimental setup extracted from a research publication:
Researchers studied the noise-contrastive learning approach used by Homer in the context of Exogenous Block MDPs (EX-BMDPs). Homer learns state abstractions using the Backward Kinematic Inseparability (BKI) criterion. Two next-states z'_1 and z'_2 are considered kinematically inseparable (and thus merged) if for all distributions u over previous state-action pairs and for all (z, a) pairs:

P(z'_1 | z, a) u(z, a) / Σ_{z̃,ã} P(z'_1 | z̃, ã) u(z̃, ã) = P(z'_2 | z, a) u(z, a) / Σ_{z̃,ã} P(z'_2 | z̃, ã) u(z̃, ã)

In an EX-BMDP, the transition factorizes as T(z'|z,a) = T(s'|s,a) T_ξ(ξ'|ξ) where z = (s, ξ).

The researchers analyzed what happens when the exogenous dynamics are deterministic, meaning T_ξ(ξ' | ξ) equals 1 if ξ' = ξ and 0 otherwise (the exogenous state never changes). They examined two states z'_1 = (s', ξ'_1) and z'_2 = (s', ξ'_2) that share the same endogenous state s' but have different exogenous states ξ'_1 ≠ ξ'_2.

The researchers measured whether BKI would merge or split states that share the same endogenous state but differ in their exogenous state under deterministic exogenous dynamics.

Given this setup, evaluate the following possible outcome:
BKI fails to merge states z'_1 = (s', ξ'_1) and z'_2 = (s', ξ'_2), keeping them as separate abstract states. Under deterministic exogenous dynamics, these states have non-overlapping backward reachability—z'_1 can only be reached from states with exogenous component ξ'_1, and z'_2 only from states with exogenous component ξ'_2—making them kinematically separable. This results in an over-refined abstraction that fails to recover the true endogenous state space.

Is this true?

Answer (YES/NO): YES